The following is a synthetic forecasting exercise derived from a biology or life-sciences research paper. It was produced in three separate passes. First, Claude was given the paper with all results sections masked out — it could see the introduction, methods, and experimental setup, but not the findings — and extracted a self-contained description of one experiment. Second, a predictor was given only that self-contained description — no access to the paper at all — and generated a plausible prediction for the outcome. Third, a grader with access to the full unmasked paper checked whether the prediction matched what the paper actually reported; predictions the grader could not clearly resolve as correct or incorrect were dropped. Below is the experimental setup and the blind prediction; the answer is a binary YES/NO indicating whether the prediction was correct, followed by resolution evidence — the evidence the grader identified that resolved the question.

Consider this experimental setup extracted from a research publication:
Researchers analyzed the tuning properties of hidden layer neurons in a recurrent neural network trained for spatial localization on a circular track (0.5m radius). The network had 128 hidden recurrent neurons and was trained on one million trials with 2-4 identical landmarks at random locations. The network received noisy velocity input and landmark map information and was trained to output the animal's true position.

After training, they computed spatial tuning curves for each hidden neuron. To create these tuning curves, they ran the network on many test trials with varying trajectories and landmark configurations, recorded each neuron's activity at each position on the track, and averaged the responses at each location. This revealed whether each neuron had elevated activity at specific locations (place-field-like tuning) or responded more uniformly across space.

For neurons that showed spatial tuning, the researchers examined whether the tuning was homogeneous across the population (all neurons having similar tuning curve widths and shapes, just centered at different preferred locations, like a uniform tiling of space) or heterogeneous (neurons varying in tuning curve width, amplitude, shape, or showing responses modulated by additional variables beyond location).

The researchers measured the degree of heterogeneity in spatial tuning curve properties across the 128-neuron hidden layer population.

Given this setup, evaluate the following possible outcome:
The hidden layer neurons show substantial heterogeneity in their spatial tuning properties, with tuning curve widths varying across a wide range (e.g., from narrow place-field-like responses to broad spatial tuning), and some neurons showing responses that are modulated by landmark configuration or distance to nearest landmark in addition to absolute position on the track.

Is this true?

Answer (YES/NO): NO